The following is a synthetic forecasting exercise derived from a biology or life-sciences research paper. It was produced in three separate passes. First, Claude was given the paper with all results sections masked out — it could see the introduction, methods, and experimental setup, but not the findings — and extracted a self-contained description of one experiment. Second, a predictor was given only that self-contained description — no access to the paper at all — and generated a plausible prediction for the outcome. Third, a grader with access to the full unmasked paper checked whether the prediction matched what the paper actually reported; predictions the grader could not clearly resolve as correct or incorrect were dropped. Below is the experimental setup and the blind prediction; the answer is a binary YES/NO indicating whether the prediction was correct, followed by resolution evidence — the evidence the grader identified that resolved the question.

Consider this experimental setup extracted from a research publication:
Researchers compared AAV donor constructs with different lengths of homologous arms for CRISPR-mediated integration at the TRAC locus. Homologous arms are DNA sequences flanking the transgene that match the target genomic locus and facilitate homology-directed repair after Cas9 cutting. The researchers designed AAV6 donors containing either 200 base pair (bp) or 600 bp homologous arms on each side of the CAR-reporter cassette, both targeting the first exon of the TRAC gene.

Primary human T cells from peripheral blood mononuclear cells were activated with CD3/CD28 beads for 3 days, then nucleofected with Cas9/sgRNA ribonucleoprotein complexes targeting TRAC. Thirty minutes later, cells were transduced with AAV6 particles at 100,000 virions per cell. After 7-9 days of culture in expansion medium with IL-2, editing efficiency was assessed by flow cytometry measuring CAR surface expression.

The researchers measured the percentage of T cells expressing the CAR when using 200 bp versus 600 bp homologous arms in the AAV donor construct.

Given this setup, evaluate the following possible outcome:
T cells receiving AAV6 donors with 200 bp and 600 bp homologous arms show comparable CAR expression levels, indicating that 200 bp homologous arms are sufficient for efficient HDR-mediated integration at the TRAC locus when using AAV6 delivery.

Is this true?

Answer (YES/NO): YES